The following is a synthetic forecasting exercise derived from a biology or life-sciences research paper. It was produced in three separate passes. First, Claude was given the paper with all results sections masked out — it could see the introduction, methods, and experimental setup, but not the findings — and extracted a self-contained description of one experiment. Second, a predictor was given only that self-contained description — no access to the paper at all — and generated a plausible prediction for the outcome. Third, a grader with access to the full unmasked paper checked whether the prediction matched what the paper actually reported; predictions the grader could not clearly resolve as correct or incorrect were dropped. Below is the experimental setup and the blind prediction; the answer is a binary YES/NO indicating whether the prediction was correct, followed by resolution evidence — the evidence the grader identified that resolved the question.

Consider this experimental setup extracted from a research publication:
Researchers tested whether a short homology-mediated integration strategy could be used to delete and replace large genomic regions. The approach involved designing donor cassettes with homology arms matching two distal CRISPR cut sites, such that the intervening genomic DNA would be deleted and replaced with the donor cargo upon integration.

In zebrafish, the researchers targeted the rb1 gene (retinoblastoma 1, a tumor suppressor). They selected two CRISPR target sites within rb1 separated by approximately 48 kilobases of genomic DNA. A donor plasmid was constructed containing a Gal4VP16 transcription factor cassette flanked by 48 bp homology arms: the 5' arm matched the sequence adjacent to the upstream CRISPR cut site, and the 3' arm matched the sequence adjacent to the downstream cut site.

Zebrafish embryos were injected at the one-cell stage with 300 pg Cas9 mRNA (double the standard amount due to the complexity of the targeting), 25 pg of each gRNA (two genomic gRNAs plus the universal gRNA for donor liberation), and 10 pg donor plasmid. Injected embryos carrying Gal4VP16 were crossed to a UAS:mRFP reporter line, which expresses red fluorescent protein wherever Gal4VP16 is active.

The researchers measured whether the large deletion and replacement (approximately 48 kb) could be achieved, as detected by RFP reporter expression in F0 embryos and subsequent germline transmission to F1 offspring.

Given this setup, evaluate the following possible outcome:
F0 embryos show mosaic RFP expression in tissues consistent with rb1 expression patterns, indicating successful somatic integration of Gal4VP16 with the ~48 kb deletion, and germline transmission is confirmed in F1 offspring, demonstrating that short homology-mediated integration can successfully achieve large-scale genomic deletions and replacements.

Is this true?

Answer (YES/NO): NO